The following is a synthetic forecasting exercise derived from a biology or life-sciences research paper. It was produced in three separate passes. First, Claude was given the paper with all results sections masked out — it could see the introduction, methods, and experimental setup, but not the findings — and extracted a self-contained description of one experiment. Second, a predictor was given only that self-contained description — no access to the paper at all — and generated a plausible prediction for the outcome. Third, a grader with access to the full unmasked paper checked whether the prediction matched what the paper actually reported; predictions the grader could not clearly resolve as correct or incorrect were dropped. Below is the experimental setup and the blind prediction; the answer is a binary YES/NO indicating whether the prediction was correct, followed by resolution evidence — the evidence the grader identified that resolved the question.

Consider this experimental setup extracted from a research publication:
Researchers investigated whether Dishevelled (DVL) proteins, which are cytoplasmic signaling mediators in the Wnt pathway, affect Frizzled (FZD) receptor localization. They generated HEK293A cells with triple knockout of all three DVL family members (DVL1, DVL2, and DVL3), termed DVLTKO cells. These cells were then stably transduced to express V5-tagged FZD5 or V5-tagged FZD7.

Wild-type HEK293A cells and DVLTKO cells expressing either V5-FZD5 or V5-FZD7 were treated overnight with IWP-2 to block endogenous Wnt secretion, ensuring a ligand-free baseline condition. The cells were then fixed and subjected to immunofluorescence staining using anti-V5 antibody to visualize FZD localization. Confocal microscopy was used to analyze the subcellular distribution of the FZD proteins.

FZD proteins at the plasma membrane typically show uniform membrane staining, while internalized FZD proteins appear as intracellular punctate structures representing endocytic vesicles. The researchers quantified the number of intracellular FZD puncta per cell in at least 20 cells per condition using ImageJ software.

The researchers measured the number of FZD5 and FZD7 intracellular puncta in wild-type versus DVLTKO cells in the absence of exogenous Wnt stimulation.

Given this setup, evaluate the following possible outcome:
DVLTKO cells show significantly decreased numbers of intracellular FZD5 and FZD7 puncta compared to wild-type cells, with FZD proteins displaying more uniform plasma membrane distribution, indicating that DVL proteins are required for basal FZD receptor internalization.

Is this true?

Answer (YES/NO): YES